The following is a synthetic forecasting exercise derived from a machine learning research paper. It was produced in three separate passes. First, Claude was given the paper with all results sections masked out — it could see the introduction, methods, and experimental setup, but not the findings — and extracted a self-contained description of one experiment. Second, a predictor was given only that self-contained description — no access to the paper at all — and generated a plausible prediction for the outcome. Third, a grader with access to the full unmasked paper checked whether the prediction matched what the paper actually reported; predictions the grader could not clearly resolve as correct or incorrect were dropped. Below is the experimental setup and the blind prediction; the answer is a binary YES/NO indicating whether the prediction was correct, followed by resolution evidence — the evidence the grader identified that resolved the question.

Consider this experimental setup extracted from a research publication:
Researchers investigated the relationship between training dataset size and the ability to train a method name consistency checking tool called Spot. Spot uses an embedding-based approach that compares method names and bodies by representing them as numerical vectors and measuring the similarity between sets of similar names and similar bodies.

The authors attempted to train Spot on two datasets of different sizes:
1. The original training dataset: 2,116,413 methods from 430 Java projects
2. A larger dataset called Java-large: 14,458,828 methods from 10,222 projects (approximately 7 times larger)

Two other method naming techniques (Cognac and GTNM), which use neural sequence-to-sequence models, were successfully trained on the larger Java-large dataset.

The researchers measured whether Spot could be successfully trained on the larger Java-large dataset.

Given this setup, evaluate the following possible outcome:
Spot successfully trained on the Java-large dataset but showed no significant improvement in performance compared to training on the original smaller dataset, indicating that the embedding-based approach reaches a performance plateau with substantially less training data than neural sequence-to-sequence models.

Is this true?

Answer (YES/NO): NO